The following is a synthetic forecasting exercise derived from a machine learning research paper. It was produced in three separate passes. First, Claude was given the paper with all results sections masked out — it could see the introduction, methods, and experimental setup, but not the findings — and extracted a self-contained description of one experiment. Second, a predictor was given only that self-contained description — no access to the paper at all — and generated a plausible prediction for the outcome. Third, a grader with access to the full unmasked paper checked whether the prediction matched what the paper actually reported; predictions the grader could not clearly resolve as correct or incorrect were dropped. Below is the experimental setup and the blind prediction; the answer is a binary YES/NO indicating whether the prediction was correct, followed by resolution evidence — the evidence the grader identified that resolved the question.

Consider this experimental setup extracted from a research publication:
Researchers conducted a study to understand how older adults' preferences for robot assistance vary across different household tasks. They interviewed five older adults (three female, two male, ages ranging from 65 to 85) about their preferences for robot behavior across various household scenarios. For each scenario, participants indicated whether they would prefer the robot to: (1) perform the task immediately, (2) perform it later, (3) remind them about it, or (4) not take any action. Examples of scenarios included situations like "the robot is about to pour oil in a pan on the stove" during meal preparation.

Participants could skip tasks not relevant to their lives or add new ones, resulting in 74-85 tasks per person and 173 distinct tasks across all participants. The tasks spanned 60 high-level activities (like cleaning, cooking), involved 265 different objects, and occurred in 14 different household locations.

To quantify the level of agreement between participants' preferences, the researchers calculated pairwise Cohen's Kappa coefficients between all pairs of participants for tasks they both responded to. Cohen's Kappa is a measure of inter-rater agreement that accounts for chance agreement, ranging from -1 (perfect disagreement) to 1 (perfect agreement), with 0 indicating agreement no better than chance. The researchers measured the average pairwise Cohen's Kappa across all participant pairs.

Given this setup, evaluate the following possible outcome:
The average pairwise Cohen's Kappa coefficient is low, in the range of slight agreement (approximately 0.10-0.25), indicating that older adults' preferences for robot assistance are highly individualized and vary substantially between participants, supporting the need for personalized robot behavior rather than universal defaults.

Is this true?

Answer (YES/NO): YES